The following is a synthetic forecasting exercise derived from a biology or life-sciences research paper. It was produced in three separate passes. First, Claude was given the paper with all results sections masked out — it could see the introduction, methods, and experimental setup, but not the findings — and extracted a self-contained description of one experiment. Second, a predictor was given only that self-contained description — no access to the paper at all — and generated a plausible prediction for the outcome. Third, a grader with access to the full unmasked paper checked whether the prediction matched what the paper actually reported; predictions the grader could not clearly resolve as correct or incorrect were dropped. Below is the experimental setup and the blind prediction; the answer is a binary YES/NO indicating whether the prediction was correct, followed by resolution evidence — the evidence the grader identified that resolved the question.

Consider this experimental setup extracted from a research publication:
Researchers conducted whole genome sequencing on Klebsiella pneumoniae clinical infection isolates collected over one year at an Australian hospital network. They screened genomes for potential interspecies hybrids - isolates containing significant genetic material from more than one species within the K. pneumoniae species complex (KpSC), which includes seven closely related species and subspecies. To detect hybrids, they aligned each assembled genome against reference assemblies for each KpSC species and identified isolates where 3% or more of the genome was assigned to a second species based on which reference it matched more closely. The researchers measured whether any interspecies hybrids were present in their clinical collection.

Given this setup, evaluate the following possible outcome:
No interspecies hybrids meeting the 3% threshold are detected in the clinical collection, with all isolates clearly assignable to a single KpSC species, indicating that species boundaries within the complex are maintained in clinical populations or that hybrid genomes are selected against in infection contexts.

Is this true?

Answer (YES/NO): NO